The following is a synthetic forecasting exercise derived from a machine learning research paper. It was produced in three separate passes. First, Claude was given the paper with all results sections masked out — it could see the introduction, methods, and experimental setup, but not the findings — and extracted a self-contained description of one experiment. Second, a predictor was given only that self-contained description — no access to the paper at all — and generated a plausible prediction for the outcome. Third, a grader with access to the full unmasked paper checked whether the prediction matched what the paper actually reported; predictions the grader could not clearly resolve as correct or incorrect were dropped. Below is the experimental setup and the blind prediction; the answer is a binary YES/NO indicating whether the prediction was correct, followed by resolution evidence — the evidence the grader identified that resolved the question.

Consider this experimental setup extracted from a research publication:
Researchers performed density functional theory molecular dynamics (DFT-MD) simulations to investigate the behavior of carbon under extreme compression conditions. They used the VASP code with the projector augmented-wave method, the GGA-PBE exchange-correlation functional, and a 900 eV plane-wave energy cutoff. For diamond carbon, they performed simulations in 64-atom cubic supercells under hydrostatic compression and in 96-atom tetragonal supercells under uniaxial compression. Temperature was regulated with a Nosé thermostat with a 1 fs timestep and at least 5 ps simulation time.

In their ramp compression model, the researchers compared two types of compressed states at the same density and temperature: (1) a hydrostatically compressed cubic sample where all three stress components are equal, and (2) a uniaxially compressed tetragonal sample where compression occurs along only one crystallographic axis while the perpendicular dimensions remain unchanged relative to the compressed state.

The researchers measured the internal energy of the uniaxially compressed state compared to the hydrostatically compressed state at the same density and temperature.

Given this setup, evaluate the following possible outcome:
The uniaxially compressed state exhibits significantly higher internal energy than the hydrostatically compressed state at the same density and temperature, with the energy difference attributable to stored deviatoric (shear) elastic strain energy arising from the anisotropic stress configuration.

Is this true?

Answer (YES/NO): YES